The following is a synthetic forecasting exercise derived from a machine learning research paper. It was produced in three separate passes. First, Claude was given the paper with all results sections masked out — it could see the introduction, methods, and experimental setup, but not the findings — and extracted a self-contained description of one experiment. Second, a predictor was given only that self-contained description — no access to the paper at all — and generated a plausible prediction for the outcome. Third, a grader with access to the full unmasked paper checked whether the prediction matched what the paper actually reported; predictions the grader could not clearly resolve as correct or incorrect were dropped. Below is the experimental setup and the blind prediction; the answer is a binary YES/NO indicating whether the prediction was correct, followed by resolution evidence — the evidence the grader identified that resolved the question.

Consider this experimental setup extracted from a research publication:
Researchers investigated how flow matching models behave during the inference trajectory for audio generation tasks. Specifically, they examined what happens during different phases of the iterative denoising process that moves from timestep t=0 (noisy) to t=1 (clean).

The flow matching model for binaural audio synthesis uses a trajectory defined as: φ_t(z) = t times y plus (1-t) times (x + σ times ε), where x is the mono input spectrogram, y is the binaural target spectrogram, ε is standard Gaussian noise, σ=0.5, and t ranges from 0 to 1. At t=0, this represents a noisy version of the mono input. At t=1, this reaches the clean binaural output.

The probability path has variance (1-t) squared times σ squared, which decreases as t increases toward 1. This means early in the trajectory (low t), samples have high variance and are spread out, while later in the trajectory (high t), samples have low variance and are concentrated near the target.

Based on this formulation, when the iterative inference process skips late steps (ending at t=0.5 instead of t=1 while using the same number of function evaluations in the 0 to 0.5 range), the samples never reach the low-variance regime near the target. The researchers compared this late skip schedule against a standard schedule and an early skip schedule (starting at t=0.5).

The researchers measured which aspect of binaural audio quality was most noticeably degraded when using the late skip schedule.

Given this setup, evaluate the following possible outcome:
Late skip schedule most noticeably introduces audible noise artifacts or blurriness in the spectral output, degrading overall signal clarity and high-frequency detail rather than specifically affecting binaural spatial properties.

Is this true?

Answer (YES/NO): NO